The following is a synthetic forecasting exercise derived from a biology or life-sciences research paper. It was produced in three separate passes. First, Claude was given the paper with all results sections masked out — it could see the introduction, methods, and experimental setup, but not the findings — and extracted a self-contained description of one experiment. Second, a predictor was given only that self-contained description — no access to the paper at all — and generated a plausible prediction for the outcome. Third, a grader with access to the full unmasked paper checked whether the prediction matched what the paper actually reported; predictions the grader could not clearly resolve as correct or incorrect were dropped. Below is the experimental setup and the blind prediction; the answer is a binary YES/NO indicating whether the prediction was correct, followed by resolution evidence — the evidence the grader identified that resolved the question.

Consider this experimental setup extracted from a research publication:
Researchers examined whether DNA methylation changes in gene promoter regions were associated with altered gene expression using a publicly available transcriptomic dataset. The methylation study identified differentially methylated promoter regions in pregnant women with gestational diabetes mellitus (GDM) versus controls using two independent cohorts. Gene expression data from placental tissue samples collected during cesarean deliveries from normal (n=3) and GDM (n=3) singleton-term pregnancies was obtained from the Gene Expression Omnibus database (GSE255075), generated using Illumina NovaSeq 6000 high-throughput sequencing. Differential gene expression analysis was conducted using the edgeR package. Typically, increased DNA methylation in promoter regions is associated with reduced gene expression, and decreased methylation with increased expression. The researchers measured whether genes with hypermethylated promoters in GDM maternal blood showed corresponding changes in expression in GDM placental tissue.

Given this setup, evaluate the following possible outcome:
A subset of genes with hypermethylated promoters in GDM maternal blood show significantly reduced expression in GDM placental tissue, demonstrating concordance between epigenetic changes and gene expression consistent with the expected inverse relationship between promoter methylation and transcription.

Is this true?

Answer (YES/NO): YES